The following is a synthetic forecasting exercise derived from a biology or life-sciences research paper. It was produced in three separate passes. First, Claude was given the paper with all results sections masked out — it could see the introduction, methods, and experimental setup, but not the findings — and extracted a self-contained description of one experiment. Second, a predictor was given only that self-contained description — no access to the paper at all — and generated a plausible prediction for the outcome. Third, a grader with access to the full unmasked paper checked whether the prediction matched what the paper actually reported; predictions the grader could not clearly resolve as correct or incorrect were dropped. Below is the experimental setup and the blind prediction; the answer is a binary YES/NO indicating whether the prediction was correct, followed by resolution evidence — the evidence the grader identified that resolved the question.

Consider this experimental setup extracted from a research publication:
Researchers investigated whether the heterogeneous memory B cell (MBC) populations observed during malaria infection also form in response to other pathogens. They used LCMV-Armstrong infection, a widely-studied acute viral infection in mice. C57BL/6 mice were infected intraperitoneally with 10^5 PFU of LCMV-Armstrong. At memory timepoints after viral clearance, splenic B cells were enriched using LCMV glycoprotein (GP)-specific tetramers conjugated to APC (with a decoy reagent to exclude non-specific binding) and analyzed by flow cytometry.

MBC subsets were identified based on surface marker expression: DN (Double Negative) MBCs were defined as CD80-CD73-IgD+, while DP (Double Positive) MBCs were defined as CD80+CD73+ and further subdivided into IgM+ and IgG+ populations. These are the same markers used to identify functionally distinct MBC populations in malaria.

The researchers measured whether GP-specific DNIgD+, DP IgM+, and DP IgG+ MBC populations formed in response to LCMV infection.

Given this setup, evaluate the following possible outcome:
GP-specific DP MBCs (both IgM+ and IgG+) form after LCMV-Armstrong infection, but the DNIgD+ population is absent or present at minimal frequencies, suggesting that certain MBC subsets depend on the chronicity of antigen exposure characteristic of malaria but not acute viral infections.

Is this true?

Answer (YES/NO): NO